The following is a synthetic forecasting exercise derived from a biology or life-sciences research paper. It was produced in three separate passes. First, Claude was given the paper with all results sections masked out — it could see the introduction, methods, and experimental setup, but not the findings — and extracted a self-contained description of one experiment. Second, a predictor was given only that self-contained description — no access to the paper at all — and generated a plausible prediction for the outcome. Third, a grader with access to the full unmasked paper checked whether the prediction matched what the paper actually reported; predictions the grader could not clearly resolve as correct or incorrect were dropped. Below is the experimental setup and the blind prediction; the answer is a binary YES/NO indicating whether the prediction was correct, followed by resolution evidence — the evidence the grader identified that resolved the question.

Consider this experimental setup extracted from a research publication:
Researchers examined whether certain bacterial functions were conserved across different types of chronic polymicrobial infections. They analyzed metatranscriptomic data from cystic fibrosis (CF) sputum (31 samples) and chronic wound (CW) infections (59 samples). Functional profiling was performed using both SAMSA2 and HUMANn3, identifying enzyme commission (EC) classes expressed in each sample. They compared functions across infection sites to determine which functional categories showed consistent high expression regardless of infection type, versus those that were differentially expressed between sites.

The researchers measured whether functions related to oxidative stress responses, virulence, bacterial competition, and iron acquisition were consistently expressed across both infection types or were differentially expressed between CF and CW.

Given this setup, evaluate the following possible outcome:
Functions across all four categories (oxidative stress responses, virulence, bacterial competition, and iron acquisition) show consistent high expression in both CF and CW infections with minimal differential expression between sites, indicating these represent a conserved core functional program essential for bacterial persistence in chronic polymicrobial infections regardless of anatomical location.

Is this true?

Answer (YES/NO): NO